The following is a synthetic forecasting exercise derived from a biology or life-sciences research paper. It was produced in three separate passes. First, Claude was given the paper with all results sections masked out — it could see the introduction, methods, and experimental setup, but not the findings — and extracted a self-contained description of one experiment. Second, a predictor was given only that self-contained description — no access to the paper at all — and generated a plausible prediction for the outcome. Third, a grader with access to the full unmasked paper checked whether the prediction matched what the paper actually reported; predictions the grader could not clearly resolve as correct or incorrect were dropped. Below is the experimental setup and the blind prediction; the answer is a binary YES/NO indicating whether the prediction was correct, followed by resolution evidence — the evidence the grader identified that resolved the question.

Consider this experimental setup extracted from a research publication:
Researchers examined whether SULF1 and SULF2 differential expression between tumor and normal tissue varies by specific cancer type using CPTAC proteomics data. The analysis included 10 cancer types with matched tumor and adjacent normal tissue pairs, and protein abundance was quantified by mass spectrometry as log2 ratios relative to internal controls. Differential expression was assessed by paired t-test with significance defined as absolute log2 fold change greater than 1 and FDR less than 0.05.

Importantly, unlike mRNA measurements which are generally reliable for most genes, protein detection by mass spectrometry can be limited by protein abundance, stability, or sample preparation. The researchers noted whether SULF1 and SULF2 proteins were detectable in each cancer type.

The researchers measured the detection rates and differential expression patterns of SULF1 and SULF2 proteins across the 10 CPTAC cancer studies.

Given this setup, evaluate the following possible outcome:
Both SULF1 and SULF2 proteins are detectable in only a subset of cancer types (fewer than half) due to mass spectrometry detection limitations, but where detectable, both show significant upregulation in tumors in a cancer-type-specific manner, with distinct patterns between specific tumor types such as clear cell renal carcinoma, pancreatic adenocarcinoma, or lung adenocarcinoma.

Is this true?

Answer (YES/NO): NO